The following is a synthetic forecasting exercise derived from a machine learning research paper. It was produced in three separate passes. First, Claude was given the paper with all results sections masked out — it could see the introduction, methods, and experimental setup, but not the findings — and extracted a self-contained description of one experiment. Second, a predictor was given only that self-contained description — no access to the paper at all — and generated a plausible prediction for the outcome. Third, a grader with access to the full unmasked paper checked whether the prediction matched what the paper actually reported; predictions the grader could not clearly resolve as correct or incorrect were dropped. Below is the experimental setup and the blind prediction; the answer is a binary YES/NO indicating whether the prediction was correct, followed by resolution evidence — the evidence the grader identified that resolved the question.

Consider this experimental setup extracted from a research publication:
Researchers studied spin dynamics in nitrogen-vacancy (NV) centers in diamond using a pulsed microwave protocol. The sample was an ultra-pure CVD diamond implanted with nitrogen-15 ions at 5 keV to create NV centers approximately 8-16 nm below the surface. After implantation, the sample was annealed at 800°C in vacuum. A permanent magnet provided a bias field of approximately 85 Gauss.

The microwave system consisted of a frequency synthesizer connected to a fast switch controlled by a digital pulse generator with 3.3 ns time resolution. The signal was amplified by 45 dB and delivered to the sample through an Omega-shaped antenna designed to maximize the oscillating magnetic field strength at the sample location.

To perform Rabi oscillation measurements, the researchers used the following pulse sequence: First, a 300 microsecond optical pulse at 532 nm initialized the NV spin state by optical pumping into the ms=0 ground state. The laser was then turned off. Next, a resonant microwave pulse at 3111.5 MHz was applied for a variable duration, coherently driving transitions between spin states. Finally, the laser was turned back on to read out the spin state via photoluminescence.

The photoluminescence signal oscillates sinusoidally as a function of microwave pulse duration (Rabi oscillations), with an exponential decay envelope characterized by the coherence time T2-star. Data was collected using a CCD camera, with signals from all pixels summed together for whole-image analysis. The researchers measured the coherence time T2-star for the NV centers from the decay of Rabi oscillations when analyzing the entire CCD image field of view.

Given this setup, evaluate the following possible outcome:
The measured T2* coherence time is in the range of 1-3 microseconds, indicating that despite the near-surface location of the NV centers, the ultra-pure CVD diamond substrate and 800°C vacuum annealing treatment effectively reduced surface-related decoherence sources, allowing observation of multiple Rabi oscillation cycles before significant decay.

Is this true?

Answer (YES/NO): NO